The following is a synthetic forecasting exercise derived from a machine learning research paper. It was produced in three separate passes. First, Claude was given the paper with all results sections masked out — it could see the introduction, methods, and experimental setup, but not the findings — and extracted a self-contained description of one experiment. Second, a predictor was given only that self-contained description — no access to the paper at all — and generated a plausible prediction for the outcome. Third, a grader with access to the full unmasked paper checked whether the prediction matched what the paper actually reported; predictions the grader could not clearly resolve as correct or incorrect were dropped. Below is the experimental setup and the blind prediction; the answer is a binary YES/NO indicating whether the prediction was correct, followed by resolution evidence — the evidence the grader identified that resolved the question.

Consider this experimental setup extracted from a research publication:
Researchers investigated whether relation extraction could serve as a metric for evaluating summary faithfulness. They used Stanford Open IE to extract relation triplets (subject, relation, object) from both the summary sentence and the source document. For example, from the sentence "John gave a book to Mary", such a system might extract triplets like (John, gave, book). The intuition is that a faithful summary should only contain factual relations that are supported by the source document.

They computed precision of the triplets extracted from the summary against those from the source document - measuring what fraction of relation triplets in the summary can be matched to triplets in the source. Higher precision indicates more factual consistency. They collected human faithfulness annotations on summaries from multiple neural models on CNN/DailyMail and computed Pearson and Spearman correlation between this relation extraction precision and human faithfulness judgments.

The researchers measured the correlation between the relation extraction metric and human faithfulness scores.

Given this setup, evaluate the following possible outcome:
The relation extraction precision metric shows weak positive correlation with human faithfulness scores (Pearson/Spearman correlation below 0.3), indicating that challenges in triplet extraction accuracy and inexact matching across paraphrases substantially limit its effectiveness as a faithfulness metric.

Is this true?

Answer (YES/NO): YES